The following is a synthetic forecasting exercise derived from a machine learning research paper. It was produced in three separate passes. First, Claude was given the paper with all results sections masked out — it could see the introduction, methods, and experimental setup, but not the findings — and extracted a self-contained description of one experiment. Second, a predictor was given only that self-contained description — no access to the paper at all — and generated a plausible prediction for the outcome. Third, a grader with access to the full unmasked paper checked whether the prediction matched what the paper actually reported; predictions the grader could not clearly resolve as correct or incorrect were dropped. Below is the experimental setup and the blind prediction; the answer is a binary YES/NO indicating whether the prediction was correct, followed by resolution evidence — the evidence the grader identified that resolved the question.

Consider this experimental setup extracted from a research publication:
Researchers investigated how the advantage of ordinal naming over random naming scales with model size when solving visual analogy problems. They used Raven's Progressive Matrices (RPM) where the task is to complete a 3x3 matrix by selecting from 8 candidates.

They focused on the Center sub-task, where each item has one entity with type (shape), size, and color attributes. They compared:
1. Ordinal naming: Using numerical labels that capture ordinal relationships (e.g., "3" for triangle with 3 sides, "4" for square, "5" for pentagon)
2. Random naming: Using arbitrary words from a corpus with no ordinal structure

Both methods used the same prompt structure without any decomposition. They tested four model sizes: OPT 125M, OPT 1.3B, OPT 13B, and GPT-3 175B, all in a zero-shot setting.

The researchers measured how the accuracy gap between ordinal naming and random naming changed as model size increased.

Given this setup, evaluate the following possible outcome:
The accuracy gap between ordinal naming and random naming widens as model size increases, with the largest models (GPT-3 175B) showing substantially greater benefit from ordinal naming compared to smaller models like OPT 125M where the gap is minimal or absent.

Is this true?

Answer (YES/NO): YES